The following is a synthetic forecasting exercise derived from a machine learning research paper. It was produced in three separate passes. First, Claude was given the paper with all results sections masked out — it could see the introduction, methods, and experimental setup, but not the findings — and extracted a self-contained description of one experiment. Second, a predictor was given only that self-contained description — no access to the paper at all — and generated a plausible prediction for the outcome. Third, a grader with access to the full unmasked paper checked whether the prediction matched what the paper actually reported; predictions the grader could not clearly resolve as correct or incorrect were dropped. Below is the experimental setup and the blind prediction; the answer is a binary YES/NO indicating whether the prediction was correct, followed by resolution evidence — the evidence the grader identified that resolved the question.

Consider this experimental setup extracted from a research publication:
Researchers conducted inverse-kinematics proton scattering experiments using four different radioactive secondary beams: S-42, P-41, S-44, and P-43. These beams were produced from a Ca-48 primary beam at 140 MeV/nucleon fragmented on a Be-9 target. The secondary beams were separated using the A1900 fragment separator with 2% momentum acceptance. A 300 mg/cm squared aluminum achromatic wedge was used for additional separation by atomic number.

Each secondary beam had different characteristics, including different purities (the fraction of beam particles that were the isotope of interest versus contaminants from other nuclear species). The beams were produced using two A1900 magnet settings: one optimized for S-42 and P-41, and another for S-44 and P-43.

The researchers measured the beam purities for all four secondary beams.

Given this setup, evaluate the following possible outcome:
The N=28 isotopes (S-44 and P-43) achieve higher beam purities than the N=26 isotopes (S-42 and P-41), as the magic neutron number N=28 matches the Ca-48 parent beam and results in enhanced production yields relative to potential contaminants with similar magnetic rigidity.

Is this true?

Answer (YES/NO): NO